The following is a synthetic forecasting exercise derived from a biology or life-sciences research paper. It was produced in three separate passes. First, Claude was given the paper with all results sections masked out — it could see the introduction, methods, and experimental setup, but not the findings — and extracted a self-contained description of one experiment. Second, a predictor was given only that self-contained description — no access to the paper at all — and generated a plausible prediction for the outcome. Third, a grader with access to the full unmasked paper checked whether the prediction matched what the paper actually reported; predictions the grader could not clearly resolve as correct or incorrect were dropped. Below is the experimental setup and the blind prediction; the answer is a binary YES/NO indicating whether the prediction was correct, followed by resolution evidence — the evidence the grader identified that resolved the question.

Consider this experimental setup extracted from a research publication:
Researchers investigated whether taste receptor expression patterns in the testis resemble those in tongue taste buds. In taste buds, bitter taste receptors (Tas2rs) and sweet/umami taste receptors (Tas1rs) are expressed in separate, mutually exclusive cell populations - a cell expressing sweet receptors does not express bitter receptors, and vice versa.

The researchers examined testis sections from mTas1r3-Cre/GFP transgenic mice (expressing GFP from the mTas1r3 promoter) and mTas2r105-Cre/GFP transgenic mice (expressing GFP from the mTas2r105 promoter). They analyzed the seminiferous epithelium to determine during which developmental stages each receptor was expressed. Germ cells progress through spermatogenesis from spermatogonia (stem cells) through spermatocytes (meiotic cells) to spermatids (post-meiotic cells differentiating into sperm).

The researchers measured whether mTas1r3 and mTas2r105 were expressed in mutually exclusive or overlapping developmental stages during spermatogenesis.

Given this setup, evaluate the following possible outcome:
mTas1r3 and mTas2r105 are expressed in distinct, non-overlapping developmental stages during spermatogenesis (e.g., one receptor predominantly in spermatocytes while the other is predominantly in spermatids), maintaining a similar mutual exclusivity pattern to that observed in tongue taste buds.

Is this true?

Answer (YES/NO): NO